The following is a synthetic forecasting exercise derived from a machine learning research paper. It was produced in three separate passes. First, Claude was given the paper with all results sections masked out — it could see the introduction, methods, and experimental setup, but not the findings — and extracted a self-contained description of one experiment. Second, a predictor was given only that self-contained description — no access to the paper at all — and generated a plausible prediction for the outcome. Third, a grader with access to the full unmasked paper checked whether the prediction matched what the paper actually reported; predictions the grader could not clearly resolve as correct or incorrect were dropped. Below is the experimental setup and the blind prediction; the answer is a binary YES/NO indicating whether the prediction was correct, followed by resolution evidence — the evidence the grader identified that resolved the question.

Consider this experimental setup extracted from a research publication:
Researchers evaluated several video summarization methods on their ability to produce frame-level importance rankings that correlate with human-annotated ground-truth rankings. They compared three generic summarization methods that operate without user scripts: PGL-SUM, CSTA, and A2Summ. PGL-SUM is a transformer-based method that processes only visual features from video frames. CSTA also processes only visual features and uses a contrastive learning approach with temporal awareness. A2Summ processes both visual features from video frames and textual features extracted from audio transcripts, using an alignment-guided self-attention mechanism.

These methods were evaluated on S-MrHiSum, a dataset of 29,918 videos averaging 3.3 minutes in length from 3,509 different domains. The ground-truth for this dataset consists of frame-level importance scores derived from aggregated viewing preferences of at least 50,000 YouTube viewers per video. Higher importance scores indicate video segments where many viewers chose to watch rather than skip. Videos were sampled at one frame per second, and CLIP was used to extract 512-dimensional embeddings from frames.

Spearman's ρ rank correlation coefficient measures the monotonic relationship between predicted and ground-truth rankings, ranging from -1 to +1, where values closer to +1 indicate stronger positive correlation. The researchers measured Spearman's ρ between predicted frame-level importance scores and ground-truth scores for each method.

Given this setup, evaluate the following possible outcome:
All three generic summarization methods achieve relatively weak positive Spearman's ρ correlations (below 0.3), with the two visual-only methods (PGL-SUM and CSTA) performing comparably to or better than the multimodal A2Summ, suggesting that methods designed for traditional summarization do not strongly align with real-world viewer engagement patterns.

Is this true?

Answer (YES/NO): NO